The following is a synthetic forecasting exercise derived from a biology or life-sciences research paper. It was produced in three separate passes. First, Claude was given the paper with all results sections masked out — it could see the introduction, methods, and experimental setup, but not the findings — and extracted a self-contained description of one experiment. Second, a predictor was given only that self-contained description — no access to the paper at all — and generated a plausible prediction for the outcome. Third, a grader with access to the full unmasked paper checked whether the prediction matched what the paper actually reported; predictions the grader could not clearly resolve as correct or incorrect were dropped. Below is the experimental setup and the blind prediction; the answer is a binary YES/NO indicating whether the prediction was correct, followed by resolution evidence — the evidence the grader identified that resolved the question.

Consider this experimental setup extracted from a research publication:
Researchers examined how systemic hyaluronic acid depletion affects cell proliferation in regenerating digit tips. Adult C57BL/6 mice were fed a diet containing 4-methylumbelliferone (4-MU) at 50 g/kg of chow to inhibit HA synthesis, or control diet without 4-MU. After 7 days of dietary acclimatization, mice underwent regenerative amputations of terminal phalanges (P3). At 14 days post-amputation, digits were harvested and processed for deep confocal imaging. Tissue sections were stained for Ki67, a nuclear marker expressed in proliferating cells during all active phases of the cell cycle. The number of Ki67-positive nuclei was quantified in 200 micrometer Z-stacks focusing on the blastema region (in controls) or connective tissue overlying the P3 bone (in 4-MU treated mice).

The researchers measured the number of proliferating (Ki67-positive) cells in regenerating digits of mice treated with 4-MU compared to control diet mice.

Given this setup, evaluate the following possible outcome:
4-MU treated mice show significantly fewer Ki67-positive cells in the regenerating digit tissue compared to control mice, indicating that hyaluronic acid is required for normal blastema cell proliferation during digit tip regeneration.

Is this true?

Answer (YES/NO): YES